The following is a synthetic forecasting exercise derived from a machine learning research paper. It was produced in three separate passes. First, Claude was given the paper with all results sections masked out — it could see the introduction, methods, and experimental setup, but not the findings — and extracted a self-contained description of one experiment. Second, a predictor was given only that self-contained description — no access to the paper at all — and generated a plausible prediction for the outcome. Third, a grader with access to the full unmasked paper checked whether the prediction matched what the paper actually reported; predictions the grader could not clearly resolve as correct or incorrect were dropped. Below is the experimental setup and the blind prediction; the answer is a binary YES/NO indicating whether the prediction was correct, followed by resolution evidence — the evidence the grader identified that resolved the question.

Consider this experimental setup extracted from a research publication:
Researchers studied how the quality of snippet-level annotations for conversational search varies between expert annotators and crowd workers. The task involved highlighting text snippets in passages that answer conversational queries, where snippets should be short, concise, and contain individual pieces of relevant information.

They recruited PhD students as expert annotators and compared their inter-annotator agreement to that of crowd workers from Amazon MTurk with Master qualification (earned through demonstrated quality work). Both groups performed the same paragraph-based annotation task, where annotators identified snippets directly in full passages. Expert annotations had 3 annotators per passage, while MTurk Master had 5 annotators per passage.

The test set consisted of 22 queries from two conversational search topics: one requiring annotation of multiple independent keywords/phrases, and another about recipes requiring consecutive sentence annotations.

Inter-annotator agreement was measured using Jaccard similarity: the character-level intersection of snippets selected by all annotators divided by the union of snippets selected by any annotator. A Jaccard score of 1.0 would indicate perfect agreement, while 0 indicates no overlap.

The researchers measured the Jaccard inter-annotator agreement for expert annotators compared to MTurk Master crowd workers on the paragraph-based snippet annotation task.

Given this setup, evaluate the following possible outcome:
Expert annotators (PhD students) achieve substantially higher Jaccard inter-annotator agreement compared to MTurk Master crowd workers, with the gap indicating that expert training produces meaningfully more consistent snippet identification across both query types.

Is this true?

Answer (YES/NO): YES